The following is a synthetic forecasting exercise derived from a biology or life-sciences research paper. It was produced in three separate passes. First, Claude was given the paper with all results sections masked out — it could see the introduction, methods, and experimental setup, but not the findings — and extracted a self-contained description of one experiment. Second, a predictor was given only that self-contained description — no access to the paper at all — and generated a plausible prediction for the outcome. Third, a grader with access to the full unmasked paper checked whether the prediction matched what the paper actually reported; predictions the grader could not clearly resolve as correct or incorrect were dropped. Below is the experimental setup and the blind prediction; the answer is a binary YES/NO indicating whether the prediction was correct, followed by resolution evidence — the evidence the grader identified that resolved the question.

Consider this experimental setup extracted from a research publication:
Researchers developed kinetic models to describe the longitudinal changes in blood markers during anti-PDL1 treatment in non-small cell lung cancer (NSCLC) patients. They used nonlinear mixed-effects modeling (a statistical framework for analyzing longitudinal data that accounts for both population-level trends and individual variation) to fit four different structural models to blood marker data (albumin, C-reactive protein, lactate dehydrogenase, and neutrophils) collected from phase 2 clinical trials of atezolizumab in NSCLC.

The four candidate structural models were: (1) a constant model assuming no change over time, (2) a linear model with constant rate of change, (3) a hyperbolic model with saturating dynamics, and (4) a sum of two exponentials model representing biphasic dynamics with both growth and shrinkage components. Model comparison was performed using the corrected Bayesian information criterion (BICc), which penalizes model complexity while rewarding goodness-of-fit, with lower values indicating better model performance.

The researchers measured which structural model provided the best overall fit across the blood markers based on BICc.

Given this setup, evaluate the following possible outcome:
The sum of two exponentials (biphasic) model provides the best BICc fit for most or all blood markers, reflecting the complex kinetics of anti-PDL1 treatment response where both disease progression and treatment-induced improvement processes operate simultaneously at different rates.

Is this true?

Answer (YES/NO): YES